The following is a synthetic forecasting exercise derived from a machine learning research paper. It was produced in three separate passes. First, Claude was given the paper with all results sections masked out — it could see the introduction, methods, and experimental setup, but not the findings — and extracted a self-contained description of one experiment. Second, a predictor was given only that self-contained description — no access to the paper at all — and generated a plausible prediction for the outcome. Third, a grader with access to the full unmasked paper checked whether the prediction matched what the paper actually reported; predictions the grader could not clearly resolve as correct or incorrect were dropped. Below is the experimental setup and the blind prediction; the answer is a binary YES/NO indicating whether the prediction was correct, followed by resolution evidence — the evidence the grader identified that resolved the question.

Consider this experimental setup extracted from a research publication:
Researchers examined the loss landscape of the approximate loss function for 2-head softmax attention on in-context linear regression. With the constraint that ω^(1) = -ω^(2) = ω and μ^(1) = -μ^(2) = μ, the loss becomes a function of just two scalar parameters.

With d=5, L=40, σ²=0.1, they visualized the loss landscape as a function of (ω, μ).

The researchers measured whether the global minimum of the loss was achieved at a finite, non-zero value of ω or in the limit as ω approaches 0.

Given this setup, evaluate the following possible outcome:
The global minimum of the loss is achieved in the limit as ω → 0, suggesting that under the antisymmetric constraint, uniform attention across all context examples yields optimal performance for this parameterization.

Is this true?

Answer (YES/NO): YES